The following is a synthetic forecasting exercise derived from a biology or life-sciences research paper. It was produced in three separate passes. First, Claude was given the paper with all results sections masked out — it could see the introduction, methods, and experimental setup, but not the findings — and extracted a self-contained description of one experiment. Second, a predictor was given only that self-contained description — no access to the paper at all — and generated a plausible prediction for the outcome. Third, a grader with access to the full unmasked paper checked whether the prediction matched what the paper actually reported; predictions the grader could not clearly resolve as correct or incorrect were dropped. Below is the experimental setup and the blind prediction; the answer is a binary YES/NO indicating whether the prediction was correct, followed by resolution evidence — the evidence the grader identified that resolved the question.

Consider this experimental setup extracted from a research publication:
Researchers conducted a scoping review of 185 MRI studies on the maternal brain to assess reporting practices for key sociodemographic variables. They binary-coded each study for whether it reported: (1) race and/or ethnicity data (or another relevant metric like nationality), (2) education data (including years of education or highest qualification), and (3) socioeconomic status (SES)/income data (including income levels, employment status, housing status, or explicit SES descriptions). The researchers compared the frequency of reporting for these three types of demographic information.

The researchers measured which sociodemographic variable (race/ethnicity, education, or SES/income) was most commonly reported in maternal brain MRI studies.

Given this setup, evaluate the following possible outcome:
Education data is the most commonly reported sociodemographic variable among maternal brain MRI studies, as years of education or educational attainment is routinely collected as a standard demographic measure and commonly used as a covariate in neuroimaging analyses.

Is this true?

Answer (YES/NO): YES